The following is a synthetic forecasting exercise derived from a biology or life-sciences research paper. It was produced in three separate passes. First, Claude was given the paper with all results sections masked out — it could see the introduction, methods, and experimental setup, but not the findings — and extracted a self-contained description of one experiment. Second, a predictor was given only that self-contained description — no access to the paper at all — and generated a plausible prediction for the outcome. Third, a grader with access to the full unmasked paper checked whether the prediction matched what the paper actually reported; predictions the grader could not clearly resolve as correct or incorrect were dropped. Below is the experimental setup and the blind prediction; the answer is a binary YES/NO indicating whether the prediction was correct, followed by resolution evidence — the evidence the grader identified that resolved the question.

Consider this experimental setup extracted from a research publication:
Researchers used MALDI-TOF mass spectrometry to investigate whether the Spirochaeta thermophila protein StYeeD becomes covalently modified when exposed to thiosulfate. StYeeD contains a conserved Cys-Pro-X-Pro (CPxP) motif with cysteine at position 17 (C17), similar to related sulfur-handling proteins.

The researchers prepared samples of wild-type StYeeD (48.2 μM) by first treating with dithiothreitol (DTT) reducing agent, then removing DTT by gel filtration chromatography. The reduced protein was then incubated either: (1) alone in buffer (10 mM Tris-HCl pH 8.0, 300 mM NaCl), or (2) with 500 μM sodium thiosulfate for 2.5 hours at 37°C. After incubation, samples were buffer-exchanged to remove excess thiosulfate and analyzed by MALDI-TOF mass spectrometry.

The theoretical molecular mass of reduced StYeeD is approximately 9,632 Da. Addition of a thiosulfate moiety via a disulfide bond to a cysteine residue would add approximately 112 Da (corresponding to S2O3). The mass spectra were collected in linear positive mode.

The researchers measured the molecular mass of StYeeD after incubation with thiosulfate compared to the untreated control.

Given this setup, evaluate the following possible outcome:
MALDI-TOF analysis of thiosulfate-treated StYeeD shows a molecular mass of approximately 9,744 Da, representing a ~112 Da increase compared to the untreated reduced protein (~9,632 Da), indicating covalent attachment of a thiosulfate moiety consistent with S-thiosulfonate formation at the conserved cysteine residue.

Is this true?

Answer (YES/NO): NO